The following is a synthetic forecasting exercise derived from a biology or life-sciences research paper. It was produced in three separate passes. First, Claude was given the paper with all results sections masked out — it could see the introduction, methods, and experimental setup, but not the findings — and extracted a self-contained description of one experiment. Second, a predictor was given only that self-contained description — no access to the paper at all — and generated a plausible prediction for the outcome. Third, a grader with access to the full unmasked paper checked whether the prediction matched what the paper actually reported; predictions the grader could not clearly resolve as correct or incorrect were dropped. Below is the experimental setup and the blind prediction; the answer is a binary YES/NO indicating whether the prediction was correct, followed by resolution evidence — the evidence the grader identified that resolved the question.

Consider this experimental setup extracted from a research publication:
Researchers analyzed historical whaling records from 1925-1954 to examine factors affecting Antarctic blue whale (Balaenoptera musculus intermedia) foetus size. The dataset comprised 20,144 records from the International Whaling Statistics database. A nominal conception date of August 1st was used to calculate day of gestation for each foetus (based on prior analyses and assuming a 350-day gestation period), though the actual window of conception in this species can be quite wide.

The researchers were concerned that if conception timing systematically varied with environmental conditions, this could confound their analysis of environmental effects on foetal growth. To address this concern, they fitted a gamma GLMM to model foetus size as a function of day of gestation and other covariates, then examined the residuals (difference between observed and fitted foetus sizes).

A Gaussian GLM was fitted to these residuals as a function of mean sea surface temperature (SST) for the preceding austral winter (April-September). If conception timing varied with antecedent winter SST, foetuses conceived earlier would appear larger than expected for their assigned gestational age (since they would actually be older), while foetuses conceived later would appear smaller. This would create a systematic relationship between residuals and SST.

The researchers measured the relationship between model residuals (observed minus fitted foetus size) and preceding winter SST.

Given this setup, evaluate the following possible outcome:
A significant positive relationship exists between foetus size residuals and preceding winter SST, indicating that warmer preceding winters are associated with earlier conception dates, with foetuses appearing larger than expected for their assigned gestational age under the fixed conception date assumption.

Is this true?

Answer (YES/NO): NO